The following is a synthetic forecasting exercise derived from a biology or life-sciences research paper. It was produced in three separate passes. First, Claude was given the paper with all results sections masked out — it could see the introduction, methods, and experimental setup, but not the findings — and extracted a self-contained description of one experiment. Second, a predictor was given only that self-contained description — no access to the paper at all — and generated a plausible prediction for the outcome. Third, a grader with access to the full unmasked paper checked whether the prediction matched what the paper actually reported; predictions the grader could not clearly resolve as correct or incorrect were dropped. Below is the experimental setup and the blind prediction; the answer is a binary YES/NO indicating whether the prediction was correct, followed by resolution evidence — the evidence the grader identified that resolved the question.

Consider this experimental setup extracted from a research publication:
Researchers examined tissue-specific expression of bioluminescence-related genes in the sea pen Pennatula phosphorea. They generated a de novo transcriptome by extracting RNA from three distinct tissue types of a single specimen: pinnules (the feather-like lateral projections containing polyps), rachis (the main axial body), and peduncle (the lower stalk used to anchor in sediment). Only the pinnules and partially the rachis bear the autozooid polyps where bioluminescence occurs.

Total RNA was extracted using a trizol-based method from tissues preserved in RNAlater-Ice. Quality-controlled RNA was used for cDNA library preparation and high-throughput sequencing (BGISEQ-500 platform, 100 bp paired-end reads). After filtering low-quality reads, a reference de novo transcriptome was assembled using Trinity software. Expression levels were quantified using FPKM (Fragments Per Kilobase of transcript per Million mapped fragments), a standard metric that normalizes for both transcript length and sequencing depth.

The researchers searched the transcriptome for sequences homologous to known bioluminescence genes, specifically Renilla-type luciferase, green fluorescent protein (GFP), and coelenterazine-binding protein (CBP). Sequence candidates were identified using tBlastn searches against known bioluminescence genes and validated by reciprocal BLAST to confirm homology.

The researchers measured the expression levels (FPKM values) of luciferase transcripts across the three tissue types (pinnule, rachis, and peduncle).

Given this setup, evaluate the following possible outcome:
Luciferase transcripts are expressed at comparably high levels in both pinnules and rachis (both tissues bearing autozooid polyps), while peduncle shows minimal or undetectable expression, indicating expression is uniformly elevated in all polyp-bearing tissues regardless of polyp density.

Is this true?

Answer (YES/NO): YES